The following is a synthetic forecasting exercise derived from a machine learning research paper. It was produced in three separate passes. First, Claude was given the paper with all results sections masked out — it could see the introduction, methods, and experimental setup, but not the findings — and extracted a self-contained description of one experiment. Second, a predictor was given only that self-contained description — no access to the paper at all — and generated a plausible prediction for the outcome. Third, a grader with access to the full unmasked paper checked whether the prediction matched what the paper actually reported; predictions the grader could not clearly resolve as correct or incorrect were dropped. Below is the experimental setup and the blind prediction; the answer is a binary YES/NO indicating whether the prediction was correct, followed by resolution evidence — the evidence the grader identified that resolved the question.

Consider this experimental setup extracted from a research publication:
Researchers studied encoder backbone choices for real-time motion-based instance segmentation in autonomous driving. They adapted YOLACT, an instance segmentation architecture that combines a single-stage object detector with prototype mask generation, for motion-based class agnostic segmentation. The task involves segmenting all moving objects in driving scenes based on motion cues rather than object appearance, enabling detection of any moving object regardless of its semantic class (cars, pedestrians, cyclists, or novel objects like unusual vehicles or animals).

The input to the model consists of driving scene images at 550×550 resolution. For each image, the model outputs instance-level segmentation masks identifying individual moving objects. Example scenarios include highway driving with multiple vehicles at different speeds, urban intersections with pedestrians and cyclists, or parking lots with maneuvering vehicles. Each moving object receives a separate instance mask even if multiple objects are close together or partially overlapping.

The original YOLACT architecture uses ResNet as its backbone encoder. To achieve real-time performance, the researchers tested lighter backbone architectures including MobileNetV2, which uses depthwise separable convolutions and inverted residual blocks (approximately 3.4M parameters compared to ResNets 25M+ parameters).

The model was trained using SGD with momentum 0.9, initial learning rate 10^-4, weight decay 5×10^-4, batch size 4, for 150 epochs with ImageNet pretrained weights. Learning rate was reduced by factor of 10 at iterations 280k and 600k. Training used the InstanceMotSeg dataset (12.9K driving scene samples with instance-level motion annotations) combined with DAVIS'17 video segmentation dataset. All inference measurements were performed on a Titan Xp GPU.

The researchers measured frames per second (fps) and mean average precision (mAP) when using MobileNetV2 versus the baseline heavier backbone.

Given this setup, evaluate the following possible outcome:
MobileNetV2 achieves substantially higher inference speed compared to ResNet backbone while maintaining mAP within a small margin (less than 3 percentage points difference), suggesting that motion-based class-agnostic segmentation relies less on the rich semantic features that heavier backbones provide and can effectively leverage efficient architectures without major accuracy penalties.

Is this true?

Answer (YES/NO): NO